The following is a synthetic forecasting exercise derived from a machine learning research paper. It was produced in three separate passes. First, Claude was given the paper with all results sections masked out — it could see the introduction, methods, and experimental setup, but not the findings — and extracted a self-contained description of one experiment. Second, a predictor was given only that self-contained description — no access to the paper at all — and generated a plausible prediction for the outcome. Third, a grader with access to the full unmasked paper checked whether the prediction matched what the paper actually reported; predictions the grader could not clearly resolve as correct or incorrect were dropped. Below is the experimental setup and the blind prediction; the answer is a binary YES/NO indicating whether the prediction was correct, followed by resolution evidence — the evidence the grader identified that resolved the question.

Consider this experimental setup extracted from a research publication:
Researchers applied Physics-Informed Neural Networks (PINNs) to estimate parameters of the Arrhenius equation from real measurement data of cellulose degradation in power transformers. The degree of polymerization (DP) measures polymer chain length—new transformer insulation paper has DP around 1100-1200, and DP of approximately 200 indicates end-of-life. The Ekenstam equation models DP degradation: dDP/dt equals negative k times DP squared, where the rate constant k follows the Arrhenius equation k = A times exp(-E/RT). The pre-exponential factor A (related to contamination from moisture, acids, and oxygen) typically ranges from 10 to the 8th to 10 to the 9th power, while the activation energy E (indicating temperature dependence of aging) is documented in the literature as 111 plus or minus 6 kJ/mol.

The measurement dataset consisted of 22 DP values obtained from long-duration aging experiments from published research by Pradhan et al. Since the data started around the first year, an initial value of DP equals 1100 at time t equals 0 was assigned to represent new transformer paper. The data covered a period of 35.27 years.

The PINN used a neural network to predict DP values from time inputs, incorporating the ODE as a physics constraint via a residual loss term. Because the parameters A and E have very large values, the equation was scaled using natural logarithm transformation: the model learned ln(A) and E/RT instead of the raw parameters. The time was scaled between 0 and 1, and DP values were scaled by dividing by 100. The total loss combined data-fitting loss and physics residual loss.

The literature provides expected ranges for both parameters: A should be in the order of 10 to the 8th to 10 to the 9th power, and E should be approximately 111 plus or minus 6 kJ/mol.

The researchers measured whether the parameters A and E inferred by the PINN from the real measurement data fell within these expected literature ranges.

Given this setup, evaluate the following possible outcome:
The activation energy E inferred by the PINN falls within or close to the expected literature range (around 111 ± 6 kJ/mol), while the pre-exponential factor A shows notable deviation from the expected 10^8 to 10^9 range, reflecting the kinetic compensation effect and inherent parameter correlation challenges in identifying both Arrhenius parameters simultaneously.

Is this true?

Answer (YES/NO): NO